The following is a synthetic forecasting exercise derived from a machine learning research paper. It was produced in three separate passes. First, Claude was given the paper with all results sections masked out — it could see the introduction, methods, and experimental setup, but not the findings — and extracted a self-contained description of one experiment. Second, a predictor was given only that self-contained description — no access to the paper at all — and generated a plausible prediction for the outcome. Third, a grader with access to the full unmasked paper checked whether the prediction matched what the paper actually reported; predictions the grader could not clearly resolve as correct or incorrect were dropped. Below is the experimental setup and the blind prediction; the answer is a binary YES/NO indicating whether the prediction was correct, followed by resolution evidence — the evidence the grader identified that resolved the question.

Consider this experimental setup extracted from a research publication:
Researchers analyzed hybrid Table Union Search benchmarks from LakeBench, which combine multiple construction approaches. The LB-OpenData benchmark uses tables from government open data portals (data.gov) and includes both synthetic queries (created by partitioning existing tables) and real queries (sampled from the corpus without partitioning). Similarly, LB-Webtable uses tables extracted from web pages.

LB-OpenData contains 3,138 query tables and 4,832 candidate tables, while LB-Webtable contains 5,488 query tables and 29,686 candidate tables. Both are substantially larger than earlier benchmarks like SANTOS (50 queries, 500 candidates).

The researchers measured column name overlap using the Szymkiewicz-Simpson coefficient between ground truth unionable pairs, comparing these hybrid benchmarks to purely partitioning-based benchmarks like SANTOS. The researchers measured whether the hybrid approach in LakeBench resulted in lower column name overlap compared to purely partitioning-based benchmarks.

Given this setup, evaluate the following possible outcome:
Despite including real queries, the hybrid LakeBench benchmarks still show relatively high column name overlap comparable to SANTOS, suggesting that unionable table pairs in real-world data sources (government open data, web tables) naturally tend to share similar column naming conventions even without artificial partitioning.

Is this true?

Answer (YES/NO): NO